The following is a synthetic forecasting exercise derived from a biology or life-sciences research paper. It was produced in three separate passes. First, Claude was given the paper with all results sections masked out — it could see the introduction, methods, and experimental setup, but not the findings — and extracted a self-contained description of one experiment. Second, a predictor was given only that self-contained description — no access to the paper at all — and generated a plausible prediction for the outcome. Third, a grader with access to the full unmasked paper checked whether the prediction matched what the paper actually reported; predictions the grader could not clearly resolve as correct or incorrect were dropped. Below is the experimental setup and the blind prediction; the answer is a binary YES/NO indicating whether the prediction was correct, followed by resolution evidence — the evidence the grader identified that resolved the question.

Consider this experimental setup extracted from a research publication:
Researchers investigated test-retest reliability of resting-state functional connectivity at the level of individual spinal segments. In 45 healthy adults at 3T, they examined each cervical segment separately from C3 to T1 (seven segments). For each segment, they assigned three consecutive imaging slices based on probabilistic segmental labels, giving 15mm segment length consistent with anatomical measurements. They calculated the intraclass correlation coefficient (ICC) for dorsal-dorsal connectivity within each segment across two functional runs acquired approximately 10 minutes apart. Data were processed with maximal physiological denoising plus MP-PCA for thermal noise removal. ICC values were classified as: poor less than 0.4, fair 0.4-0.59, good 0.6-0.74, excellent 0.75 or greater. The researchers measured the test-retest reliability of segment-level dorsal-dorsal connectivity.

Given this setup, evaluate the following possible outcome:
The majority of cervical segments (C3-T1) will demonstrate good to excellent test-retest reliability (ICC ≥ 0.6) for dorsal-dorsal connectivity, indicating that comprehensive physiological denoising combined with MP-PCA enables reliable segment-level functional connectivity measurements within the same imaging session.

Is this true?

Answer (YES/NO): NO